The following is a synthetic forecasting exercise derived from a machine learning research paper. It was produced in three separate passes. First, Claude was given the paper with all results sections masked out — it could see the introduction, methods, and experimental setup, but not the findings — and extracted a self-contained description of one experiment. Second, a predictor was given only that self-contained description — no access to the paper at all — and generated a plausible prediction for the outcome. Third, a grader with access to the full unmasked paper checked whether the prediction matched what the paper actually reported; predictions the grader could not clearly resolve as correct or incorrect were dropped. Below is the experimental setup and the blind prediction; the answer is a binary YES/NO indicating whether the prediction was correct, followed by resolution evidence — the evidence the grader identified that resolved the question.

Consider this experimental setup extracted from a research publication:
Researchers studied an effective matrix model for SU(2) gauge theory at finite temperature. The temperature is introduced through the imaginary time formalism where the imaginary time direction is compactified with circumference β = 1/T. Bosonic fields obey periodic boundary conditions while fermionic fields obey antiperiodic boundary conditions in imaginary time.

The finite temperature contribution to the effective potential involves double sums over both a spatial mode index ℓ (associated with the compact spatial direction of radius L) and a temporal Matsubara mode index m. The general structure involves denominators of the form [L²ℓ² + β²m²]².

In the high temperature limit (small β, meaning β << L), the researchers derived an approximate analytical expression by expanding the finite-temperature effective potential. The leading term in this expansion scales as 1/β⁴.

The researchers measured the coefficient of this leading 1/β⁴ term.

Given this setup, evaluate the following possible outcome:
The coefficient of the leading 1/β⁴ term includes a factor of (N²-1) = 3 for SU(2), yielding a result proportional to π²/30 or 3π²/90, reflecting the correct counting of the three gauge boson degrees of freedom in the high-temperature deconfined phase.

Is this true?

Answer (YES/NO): NO